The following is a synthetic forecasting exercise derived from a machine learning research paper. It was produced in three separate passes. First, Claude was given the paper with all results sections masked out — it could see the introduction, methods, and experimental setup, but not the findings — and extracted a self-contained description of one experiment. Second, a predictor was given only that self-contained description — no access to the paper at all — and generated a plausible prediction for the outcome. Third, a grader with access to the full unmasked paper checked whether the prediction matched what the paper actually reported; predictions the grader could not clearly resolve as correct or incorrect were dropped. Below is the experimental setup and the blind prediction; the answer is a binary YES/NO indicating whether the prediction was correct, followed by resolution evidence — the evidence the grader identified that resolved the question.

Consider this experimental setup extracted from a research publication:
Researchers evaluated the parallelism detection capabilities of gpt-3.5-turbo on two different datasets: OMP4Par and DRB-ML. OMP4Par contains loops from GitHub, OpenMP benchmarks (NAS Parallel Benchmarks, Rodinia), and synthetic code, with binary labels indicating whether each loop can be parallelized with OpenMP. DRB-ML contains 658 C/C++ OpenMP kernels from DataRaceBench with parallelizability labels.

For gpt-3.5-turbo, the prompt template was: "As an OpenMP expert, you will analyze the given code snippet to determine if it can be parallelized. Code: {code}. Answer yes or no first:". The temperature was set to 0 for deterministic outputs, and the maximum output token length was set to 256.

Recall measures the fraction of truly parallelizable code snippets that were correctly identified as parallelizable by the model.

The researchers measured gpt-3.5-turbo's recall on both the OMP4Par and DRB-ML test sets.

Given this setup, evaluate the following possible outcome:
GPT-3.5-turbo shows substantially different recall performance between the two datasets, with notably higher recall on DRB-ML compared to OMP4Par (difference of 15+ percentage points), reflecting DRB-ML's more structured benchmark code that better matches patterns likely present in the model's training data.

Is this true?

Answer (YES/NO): NO